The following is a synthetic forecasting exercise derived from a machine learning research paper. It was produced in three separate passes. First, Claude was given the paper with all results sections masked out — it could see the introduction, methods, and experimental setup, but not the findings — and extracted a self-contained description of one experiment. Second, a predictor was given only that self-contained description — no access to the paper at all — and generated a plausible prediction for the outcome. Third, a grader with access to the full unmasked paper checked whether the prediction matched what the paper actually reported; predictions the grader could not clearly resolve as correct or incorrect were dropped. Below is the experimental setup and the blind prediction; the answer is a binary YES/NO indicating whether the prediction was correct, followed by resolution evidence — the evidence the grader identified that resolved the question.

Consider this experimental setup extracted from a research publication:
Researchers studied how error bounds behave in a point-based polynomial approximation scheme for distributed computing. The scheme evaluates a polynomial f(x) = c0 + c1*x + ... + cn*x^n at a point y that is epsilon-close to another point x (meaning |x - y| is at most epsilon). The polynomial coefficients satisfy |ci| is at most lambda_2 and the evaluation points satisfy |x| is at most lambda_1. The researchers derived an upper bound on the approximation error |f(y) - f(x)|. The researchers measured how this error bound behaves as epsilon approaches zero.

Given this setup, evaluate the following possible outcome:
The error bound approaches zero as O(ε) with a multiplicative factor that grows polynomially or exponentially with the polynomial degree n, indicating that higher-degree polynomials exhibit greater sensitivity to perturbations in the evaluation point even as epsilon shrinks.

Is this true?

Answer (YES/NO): YES